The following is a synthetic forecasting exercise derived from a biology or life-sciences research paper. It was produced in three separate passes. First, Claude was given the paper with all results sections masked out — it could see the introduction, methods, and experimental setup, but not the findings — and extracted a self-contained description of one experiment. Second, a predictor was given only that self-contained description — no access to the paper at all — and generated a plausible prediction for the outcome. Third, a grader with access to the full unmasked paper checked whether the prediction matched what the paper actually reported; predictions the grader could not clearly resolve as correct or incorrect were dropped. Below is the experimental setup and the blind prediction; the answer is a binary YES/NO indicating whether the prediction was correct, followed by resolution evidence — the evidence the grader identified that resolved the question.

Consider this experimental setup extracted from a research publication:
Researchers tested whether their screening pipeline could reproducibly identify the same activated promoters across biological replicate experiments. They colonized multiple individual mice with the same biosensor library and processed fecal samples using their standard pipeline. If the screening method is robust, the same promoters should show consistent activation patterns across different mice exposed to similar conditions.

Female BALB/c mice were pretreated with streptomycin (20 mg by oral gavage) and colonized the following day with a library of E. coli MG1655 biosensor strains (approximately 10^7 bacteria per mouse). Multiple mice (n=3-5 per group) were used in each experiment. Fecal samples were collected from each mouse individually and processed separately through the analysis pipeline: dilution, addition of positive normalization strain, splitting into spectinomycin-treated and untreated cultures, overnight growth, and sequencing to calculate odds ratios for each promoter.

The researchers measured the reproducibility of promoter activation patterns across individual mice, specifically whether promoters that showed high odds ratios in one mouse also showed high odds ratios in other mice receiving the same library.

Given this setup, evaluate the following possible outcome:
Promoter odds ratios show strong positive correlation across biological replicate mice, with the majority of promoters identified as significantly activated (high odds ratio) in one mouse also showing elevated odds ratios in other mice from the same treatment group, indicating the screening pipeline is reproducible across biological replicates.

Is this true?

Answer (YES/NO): NO